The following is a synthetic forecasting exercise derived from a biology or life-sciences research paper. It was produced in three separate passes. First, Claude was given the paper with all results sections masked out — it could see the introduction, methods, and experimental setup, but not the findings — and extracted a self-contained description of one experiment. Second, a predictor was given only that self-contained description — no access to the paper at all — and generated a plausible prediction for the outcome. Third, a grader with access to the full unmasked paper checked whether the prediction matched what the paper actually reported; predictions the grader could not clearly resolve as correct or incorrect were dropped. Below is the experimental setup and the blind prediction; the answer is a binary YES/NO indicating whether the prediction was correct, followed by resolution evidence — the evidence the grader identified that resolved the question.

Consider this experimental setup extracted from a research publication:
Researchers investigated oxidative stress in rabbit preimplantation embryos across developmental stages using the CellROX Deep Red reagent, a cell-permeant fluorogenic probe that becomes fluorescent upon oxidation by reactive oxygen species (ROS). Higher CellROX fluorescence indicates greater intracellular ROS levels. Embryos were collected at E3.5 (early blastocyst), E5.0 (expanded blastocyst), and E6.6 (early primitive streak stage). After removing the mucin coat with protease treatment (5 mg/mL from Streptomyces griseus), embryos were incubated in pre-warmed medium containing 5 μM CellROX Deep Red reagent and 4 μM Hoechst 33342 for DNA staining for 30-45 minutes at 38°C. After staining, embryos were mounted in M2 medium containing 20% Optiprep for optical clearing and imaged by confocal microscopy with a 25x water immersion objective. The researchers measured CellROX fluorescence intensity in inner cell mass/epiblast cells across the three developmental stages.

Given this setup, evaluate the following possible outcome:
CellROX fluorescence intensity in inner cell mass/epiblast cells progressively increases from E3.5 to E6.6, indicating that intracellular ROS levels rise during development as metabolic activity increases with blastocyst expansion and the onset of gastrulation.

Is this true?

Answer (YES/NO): NO